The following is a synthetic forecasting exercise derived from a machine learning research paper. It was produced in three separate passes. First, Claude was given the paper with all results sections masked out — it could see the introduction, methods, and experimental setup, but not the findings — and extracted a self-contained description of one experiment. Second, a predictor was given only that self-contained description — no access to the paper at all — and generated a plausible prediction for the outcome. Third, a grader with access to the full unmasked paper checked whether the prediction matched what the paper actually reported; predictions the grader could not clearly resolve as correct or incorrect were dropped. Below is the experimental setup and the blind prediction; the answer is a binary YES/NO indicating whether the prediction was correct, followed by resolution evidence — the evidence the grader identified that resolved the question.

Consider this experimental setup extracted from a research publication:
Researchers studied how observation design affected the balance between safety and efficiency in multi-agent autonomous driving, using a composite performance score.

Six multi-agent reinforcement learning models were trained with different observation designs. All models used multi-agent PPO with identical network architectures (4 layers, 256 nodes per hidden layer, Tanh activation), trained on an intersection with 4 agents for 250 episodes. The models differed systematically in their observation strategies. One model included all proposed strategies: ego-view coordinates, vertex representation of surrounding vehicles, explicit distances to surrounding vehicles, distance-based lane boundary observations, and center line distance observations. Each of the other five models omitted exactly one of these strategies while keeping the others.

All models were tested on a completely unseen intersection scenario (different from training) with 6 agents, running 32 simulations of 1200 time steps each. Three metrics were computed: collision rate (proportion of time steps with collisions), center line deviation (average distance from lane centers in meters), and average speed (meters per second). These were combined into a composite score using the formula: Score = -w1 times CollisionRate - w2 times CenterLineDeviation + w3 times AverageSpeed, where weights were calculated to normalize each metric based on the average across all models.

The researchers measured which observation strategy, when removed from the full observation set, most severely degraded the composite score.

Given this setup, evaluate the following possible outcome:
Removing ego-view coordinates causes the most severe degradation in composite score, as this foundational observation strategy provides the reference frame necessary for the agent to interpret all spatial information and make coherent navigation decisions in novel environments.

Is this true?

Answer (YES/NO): NO